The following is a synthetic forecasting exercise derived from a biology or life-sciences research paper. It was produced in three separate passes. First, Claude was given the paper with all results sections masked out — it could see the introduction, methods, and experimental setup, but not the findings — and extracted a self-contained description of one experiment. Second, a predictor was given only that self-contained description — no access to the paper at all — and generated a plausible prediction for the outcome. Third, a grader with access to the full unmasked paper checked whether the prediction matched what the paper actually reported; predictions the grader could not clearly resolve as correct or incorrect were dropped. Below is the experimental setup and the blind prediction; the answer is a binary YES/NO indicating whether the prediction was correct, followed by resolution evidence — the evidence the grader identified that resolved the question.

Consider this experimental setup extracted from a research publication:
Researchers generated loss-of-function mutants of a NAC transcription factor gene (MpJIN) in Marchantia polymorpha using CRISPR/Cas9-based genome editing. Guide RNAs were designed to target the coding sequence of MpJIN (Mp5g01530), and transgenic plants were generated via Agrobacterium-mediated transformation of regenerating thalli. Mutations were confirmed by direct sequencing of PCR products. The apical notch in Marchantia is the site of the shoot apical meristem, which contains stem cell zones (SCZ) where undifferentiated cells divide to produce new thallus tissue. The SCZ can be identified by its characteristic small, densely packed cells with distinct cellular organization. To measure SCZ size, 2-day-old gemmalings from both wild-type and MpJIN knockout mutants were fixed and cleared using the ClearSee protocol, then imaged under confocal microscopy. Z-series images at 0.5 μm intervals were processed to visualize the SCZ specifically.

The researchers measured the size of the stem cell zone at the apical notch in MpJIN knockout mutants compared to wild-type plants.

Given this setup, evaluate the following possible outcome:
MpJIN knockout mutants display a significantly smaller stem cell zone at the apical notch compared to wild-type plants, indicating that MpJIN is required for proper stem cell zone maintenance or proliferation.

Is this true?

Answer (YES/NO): NO